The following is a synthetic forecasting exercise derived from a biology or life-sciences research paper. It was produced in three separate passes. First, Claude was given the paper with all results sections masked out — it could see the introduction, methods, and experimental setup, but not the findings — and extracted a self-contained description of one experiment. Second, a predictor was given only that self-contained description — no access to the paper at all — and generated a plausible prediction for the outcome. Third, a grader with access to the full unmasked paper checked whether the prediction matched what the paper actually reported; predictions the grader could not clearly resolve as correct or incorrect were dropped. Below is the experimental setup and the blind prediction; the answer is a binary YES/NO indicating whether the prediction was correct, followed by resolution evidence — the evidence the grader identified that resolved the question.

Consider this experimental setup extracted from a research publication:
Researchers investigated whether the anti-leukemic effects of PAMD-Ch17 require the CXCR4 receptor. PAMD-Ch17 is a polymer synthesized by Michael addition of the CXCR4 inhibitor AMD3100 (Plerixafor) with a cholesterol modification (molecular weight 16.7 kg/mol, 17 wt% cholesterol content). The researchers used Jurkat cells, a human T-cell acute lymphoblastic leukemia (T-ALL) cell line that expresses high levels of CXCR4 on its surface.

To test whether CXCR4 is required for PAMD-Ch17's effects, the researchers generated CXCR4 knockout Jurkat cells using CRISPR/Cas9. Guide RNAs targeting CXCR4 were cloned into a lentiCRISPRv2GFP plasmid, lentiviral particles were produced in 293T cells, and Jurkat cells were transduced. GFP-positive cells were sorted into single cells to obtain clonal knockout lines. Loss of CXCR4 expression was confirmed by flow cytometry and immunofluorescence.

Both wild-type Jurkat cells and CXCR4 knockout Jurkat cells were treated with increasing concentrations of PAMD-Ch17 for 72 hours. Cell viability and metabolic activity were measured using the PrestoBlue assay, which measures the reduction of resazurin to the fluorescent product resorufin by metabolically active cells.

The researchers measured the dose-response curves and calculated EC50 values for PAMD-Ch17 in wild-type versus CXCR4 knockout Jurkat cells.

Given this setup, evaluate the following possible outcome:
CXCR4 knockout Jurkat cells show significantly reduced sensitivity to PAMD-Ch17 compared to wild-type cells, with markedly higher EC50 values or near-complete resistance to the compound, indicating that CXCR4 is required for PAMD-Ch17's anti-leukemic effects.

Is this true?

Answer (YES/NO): NO